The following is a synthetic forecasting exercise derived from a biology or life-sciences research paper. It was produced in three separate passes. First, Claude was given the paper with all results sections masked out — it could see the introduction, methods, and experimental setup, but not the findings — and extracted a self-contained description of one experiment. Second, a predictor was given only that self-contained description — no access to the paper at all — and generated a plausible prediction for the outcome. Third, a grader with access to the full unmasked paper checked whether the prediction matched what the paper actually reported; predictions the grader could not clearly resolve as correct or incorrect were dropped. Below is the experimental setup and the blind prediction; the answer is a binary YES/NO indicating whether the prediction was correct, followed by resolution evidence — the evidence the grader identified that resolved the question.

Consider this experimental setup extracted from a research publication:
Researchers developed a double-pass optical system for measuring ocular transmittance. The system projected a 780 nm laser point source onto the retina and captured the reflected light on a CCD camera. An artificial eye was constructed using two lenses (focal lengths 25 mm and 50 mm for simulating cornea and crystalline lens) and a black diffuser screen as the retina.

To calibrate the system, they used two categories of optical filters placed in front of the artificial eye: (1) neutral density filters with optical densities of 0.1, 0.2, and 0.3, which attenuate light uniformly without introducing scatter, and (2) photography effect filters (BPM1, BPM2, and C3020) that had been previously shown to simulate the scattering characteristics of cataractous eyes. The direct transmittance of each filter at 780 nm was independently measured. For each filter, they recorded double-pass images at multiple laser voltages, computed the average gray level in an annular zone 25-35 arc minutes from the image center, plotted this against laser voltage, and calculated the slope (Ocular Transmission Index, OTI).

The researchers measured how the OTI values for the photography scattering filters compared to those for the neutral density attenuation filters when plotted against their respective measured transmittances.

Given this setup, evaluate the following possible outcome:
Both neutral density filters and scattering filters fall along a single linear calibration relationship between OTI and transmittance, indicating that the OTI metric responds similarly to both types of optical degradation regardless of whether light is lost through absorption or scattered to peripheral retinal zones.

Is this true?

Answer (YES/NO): NO